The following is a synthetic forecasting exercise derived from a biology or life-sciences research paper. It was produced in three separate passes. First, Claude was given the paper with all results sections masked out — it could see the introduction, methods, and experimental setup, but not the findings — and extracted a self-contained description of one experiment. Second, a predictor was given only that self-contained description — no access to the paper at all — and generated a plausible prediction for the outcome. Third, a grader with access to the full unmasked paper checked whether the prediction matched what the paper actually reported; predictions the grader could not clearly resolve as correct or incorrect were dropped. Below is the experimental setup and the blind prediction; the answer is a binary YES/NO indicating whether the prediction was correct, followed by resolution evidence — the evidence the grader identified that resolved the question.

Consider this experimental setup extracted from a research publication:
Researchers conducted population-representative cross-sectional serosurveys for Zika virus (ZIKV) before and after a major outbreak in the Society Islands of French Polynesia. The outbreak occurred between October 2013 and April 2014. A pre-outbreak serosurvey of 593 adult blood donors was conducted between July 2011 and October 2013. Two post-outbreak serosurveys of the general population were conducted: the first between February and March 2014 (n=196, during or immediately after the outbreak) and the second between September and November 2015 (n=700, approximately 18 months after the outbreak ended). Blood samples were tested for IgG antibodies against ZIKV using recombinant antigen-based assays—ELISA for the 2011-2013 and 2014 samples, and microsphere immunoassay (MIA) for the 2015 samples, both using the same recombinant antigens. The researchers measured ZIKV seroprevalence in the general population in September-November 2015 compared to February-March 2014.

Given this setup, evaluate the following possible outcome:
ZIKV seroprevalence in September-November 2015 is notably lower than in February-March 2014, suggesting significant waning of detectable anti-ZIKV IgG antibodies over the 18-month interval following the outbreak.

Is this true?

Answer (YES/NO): YES